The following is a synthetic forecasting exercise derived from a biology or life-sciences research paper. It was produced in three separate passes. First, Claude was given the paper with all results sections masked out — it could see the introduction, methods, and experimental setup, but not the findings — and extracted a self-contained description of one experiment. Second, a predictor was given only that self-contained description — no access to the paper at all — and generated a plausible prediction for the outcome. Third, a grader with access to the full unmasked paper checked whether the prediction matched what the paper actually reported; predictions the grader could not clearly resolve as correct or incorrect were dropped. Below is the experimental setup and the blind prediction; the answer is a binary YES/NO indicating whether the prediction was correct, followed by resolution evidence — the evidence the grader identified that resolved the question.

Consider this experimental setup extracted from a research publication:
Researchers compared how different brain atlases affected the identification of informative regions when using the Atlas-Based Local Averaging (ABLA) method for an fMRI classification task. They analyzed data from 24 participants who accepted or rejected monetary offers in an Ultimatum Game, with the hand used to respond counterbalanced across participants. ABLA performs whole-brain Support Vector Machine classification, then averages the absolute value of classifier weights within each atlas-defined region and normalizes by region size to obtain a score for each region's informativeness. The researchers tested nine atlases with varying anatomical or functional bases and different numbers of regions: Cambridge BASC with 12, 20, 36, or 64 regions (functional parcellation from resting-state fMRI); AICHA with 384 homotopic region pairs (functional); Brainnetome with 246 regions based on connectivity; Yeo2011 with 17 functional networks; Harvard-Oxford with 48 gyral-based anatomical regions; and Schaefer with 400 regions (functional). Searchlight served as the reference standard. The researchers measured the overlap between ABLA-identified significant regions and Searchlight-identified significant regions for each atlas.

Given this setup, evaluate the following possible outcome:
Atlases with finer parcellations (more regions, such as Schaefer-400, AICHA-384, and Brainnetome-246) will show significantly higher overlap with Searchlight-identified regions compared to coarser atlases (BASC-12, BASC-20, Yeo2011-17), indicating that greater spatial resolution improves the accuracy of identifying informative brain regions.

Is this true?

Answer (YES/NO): NO